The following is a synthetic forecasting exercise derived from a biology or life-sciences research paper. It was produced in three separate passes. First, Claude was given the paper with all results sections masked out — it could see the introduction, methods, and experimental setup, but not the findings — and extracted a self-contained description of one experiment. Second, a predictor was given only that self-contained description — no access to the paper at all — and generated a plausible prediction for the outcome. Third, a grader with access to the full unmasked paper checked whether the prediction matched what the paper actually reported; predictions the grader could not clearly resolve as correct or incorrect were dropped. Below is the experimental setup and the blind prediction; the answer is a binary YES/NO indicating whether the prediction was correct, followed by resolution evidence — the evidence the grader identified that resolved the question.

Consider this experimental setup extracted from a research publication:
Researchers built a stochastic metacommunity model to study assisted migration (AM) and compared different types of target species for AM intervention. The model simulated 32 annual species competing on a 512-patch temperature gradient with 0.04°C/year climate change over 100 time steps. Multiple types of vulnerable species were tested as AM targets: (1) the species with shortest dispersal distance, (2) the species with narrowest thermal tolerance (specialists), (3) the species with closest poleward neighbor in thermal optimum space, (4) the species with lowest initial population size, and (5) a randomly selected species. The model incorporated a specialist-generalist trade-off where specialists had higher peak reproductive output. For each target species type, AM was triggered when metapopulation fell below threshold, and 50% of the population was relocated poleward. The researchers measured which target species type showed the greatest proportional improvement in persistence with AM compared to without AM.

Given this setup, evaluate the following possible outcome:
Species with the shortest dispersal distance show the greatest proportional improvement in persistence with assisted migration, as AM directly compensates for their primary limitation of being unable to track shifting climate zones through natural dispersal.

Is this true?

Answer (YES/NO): YES